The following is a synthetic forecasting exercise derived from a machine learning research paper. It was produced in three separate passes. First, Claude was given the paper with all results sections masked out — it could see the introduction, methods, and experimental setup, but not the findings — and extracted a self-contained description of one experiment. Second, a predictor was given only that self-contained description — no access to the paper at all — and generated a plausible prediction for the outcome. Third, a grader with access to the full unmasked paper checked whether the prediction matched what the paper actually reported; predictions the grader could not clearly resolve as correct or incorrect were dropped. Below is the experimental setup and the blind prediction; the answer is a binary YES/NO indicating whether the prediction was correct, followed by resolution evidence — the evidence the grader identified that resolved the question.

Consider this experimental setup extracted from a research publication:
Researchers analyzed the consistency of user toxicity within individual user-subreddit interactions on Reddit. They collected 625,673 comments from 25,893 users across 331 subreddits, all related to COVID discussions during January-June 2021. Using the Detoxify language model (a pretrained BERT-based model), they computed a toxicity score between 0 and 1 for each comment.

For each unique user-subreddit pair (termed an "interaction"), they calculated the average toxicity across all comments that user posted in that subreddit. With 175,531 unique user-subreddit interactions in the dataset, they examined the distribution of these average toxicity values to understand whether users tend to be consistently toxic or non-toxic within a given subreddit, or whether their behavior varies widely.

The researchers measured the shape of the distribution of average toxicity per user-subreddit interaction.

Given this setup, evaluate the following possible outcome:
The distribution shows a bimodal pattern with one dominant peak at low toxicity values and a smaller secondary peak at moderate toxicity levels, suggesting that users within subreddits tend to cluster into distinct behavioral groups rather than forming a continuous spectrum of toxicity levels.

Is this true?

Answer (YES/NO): NO